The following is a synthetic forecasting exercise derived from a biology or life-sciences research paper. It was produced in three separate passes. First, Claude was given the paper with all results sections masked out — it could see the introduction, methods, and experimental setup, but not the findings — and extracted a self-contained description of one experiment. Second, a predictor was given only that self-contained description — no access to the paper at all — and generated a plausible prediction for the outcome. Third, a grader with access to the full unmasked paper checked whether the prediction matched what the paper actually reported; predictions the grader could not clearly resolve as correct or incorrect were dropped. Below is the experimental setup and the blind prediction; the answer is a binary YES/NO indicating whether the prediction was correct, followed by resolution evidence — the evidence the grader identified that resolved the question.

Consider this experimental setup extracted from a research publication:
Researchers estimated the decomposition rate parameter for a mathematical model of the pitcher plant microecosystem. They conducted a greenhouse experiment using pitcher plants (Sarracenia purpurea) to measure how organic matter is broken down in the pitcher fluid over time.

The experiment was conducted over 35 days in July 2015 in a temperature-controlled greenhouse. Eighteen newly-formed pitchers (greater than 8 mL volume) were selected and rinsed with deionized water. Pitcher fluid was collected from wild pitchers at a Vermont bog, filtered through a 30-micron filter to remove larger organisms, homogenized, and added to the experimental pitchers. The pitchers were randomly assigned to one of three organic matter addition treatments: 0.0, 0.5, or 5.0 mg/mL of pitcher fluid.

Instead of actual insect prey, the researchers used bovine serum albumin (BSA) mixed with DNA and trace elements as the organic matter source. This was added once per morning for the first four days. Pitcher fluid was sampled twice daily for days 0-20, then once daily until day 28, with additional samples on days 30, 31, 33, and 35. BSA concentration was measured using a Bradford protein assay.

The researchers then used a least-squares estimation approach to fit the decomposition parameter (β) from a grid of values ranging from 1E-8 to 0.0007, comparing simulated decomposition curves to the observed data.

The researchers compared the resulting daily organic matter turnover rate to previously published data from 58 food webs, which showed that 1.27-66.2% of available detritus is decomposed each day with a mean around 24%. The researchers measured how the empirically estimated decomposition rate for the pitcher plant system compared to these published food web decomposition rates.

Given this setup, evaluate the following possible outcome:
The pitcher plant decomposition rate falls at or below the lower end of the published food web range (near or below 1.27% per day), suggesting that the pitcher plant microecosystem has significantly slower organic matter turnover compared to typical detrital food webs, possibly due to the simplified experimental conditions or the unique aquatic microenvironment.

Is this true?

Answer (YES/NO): NO